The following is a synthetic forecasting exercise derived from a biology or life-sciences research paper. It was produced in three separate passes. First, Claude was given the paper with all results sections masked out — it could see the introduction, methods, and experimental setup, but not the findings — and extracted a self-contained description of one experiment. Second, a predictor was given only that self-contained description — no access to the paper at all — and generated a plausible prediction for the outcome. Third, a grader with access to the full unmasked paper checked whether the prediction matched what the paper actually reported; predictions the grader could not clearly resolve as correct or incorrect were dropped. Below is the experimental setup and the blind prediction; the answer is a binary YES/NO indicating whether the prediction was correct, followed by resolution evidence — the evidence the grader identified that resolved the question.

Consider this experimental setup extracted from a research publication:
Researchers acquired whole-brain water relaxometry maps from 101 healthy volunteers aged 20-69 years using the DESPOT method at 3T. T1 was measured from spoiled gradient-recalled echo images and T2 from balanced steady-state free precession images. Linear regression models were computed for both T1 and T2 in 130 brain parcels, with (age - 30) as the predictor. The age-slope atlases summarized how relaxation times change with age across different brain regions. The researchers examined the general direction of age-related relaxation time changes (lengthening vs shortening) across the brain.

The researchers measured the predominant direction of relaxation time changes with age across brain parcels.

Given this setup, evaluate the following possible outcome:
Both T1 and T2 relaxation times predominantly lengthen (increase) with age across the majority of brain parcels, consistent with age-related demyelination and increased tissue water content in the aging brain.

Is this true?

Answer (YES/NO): YES